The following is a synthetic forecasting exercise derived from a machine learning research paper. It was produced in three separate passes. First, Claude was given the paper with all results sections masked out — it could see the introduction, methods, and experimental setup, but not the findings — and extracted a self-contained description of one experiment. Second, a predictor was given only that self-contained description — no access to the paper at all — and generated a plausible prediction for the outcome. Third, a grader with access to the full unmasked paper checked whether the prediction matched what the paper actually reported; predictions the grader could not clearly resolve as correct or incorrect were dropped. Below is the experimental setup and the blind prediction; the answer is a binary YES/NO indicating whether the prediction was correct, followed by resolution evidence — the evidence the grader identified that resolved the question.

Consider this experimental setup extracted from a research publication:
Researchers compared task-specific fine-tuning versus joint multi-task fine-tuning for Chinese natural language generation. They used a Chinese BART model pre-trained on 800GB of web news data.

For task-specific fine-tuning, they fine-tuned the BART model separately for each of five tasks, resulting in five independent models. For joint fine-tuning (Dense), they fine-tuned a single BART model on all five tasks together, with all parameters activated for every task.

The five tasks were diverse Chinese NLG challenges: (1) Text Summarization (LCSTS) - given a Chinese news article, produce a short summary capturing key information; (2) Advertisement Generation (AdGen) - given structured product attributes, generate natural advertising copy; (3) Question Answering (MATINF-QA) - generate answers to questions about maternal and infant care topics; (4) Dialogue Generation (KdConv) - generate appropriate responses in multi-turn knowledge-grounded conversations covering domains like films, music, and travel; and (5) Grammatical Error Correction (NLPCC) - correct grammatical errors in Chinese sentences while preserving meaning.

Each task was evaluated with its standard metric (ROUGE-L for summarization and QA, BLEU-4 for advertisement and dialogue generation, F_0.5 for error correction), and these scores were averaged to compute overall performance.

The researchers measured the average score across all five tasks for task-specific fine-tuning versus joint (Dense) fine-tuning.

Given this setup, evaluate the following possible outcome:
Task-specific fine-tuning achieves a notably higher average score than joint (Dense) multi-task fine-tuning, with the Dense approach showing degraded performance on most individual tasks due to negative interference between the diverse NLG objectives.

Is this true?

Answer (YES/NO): NO